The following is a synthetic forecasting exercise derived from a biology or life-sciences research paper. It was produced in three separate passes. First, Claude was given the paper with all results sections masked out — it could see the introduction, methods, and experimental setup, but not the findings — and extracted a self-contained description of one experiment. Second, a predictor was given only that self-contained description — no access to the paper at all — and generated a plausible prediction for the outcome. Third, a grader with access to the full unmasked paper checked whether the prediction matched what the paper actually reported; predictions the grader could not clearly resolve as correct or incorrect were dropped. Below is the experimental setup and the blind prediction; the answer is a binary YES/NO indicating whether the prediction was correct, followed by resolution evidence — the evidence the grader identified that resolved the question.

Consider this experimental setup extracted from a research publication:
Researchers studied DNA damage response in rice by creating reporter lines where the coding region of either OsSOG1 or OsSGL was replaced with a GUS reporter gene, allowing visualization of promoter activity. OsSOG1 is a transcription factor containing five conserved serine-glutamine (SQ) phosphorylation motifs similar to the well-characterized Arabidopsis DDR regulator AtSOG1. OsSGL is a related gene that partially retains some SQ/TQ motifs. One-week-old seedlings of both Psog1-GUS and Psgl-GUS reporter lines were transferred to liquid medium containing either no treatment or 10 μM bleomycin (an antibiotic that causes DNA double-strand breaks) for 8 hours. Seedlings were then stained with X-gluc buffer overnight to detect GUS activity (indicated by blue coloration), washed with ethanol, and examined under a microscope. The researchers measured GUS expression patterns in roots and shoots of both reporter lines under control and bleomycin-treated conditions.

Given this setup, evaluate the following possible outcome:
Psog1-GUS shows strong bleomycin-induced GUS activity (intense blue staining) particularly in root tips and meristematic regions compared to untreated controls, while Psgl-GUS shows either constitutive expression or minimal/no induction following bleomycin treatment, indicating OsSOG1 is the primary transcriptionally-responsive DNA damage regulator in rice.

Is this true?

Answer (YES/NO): NO